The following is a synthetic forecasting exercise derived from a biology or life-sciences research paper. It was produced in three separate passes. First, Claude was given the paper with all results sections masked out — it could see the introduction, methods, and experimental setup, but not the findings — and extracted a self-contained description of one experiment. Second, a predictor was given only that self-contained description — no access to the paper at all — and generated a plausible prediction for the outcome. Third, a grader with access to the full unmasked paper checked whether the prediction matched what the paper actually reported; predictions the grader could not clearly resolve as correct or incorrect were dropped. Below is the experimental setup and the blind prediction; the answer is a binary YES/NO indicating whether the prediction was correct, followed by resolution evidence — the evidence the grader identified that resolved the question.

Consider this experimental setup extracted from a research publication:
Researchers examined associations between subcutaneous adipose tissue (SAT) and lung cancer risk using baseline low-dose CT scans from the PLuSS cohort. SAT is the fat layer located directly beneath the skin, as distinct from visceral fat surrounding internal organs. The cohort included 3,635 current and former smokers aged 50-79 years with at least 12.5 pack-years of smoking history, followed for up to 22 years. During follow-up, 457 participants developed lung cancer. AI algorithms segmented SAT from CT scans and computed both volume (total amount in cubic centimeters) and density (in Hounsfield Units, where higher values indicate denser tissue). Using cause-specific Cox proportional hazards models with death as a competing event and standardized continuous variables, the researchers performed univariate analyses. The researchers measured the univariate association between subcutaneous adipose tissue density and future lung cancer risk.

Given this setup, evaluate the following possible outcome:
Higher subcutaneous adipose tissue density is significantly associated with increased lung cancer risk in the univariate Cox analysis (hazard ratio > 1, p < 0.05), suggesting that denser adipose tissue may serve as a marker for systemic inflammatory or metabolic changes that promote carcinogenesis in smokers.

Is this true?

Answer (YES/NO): YES